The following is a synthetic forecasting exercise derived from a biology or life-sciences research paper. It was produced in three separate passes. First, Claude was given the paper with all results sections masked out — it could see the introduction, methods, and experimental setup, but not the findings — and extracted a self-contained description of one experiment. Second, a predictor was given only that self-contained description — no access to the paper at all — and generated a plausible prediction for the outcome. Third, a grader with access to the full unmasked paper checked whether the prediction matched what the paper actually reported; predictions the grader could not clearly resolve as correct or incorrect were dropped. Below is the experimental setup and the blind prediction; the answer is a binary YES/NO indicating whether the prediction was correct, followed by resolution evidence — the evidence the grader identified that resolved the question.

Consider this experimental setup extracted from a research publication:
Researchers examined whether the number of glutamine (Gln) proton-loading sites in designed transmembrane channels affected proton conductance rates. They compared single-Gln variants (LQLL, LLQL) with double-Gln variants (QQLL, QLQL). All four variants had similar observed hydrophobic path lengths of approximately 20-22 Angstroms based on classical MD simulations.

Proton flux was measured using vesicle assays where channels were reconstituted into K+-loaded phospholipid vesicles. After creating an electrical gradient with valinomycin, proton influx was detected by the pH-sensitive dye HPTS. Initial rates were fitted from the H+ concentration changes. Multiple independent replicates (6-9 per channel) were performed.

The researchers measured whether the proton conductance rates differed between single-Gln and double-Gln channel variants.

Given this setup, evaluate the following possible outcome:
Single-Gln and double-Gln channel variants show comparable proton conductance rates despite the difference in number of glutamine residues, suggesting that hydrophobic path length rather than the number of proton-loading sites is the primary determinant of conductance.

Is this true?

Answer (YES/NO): YES